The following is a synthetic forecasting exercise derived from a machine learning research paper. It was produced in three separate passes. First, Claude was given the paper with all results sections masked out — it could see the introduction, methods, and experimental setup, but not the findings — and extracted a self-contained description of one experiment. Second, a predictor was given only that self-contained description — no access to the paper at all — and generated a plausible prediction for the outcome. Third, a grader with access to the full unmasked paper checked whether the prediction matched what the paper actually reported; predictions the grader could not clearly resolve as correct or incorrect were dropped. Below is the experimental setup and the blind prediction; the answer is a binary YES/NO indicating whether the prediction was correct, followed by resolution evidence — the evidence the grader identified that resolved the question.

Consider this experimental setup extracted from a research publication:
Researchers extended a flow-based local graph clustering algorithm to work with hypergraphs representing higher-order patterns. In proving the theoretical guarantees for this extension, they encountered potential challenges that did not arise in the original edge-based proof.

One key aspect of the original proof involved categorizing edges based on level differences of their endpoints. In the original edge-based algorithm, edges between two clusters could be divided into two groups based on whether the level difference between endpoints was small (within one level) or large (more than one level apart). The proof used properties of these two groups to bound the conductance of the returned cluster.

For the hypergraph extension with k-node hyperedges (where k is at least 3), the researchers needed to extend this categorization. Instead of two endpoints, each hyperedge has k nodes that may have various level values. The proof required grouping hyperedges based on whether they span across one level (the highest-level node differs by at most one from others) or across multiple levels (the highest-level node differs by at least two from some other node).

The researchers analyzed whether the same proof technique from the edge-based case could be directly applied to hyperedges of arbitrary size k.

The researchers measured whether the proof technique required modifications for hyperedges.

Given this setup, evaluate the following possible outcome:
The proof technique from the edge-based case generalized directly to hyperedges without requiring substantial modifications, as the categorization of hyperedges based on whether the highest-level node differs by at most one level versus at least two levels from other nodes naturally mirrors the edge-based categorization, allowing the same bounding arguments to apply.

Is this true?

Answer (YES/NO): NO